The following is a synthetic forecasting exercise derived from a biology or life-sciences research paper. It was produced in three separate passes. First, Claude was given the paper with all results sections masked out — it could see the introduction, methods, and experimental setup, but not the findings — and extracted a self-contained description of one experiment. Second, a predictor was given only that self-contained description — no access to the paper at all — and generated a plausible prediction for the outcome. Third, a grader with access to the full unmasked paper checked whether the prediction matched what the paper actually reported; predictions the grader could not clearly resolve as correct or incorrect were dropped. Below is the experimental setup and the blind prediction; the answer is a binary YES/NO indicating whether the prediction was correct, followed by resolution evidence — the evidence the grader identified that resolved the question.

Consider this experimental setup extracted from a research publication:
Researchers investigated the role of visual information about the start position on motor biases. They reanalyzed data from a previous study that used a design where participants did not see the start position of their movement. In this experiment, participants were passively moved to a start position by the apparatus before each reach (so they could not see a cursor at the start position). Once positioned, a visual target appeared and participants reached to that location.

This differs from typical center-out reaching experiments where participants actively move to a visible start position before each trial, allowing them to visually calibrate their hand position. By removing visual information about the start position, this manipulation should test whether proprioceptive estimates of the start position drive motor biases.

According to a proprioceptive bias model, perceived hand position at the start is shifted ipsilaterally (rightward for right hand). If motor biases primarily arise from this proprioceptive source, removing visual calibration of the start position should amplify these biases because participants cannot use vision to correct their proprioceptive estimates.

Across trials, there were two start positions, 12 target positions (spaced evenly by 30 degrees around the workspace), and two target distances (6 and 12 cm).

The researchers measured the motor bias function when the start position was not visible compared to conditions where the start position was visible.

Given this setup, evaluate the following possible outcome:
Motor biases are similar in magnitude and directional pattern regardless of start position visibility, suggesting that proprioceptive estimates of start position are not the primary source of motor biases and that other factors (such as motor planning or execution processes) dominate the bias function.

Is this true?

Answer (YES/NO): NO